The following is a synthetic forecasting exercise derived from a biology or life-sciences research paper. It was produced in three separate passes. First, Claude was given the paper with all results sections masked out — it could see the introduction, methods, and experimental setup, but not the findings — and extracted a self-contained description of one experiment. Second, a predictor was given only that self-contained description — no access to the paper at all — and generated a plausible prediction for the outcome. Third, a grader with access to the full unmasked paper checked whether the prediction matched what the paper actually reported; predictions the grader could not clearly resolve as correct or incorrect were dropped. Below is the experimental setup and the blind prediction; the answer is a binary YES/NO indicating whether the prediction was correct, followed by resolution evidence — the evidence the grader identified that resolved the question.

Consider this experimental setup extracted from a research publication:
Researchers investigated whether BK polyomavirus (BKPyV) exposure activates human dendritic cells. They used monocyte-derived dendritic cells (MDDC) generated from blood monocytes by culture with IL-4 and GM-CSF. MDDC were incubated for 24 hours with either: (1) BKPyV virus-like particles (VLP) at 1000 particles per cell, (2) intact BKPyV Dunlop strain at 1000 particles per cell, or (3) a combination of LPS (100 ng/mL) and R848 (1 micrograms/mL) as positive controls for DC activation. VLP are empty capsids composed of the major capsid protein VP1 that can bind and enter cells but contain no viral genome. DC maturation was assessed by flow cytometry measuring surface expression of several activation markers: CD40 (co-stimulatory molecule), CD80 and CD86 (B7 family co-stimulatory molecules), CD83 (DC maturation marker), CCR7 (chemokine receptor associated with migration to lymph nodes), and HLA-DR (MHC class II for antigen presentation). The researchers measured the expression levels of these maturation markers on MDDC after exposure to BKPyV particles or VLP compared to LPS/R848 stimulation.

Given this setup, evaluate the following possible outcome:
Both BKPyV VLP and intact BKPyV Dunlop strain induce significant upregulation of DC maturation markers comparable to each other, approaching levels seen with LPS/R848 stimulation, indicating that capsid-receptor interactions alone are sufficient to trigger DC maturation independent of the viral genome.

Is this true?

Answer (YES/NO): NO